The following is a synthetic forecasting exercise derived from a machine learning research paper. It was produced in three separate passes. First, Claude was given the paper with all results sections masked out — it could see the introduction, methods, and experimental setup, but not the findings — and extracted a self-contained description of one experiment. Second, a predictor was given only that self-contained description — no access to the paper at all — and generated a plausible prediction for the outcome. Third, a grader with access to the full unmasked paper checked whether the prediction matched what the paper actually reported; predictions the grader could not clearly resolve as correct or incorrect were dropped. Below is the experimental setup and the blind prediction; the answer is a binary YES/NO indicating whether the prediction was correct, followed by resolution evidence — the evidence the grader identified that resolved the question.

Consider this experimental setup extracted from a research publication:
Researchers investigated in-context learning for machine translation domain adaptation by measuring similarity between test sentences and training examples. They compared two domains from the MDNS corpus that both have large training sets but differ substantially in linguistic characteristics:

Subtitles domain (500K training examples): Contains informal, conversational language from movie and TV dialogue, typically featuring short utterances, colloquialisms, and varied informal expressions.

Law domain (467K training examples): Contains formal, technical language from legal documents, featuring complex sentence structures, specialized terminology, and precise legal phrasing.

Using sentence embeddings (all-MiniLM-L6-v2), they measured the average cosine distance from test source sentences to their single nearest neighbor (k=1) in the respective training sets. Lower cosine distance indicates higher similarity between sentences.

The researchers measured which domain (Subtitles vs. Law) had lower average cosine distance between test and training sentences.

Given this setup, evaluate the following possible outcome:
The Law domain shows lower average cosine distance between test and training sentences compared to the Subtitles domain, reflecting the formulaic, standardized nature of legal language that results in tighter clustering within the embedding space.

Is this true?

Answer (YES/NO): YES